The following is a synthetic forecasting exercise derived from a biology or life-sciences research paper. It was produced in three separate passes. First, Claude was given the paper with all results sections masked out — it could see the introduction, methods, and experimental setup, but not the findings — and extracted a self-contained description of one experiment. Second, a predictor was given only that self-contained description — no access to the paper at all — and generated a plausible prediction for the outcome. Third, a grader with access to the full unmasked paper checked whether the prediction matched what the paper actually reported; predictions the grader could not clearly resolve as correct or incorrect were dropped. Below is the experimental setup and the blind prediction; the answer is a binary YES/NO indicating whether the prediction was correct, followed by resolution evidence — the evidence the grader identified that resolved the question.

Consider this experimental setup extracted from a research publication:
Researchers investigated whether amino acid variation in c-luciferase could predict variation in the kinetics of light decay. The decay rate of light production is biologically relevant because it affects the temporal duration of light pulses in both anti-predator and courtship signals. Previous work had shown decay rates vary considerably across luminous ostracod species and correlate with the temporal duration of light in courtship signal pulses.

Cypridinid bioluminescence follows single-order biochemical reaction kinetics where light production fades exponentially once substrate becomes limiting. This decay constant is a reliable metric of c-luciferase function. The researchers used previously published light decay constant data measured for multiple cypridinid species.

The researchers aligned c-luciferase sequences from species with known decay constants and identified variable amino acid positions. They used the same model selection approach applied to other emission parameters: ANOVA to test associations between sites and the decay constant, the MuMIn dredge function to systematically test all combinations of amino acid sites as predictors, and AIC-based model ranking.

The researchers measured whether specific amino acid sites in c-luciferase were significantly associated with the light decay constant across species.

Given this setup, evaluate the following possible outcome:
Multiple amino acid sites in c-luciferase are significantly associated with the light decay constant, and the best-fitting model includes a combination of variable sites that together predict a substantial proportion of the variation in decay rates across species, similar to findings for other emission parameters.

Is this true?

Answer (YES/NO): NO